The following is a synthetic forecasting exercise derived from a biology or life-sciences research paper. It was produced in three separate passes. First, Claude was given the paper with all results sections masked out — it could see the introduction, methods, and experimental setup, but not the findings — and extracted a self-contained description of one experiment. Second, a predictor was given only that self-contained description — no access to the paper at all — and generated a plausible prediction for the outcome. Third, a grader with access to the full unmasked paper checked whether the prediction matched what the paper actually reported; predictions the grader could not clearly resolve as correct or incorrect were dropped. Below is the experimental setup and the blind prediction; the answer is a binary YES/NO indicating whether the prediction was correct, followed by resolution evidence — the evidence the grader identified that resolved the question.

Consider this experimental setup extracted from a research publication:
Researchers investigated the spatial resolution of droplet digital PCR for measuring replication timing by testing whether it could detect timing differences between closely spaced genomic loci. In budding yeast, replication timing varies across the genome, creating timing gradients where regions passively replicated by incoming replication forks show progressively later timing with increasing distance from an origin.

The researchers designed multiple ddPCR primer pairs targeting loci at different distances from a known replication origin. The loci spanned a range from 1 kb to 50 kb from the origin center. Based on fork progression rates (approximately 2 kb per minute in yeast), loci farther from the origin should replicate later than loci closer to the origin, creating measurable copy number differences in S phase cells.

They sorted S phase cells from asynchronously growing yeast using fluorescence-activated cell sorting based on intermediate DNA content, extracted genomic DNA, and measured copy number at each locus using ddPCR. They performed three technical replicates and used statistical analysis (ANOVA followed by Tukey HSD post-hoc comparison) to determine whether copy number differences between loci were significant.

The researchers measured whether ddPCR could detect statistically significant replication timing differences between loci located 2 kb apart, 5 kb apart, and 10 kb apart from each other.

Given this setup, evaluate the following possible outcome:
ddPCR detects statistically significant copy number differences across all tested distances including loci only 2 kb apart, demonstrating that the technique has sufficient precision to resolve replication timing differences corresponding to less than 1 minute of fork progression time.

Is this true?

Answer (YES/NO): NO